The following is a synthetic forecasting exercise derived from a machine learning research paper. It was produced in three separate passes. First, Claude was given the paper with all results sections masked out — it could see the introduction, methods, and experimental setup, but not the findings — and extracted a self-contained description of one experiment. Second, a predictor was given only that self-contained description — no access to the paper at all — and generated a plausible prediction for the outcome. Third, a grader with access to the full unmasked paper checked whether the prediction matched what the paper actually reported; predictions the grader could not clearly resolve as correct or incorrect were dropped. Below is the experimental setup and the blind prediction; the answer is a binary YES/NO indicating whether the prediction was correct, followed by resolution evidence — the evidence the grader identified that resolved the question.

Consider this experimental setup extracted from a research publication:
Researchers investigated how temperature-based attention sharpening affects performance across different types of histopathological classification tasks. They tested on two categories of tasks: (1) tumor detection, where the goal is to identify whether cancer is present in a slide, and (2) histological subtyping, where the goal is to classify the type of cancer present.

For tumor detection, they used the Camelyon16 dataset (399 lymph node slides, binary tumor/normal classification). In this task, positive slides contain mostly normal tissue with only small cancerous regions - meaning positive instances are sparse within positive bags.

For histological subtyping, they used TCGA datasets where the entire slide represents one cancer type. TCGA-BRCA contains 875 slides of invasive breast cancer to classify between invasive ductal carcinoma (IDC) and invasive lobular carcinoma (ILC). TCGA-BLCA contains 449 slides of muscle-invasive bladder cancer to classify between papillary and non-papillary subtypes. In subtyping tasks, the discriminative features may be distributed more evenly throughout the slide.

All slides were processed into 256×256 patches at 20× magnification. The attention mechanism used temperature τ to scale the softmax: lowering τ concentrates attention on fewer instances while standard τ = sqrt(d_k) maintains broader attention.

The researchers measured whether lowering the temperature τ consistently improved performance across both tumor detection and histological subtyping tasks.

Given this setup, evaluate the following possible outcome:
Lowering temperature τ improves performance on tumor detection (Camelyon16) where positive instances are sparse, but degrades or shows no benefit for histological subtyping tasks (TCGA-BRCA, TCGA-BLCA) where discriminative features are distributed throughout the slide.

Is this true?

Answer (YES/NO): YES